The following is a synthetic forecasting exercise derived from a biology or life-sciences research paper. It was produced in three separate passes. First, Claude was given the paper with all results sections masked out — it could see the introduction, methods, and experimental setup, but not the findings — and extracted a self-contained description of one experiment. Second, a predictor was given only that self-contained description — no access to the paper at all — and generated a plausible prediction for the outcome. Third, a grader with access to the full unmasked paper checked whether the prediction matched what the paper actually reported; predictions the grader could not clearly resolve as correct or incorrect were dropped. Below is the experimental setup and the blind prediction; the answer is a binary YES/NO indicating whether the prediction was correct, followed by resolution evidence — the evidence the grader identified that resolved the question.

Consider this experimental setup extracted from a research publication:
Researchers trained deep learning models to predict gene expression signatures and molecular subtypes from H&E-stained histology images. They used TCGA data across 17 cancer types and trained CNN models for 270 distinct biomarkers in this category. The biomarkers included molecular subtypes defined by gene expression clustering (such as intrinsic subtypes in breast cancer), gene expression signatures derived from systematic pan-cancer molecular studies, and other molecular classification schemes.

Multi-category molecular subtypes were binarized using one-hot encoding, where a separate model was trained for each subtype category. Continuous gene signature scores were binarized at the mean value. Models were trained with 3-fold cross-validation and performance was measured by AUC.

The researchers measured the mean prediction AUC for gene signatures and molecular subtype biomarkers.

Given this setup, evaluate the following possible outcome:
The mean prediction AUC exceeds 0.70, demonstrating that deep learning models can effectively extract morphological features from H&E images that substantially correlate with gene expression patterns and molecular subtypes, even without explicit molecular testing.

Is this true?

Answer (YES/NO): NO